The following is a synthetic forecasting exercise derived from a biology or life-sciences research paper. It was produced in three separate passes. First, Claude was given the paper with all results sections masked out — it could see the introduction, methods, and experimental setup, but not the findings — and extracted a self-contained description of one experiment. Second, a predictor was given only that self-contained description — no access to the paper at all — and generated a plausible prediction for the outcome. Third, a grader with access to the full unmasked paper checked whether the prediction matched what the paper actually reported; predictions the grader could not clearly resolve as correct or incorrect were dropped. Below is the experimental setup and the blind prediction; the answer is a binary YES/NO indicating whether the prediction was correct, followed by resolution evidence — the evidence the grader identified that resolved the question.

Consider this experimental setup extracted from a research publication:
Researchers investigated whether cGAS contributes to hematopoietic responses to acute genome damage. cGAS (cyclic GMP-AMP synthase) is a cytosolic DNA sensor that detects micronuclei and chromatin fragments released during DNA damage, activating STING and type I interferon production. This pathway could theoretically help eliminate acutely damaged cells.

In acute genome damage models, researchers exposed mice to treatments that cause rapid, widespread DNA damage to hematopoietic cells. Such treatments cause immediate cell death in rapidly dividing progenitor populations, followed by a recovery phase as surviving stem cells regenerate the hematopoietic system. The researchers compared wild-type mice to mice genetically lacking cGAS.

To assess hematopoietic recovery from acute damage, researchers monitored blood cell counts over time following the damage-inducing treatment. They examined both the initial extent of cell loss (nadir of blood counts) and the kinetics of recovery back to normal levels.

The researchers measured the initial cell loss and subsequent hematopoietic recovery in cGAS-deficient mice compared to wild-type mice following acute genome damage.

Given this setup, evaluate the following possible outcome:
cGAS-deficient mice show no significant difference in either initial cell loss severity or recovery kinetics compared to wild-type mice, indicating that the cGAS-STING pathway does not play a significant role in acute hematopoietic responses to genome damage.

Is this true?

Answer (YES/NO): YES